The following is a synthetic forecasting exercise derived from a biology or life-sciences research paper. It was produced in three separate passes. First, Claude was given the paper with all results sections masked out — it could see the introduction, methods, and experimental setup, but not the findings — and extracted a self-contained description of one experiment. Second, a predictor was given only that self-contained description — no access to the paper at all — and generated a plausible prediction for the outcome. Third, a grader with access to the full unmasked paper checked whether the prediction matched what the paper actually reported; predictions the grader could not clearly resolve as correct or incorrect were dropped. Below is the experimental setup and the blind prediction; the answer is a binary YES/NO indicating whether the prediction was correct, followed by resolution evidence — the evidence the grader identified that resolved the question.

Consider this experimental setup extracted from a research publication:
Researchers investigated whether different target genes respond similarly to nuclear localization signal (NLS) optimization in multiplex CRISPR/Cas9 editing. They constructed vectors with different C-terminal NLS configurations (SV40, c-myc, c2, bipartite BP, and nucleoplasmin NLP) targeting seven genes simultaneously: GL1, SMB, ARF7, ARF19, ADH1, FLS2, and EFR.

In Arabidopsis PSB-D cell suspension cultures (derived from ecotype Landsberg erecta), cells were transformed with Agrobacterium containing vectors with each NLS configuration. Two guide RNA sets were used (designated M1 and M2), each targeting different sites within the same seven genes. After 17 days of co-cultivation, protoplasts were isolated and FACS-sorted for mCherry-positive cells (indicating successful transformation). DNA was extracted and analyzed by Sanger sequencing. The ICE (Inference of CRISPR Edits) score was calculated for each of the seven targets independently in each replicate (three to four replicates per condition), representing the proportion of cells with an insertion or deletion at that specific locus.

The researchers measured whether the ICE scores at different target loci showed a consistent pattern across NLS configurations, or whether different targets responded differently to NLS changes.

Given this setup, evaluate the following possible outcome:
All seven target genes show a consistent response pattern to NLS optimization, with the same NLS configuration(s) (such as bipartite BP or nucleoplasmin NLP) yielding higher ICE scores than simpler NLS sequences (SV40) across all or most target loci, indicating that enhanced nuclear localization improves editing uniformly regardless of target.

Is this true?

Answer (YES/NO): YES